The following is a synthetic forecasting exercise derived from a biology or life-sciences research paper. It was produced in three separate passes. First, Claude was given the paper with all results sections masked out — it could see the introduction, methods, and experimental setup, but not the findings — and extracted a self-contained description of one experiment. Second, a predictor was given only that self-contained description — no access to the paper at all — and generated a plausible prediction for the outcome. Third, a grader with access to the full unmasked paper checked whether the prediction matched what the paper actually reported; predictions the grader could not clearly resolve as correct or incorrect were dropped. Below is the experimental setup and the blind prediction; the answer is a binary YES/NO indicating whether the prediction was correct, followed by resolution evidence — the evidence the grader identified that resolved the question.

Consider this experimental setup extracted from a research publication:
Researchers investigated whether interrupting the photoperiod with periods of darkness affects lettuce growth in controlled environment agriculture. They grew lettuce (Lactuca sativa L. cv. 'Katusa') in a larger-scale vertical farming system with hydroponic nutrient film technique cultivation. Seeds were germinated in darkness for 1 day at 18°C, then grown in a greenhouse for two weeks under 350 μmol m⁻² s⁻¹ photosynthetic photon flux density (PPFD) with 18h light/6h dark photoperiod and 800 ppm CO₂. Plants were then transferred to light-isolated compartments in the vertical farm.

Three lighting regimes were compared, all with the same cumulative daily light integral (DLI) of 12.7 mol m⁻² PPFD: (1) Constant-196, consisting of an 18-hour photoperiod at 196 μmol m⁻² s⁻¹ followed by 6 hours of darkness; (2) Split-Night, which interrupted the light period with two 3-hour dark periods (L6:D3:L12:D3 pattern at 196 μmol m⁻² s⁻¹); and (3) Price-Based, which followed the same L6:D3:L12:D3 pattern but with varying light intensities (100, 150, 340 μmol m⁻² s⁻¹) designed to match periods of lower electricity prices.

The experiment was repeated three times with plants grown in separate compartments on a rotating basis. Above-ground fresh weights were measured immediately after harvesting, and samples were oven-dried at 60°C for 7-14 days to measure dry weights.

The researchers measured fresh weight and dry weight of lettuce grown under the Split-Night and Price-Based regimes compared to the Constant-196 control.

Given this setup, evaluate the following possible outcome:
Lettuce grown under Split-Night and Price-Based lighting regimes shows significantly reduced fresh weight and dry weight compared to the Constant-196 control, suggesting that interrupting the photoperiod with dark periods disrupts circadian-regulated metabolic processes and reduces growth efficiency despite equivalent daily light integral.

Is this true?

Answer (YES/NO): NO